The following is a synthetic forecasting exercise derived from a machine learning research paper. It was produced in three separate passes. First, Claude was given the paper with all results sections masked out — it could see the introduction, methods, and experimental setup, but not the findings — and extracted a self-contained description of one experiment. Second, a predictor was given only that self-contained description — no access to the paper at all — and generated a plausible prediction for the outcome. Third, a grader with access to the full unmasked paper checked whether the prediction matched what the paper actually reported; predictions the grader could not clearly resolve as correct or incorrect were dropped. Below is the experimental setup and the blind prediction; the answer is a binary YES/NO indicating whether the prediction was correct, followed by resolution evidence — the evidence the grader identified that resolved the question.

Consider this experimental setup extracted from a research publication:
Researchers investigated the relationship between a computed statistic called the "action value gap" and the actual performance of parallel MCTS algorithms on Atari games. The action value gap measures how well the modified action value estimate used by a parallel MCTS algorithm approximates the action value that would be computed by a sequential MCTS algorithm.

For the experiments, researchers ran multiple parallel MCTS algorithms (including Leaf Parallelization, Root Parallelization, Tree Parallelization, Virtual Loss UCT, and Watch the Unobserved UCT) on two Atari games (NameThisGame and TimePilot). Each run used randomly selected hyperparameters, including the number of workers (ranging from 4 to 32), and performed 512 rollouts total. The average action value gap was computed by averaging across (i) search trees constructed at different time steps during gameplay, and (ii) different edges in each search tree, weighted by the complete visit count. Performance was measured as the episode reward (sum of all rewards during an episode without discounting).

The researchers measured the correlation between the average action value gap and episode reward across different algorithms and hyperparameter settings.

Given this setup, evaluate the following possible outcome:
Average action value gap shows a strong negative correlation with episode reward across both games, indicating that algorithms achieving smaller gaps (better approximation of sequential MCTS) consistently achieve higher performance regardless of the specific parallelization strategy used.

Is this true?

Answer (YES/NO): YES